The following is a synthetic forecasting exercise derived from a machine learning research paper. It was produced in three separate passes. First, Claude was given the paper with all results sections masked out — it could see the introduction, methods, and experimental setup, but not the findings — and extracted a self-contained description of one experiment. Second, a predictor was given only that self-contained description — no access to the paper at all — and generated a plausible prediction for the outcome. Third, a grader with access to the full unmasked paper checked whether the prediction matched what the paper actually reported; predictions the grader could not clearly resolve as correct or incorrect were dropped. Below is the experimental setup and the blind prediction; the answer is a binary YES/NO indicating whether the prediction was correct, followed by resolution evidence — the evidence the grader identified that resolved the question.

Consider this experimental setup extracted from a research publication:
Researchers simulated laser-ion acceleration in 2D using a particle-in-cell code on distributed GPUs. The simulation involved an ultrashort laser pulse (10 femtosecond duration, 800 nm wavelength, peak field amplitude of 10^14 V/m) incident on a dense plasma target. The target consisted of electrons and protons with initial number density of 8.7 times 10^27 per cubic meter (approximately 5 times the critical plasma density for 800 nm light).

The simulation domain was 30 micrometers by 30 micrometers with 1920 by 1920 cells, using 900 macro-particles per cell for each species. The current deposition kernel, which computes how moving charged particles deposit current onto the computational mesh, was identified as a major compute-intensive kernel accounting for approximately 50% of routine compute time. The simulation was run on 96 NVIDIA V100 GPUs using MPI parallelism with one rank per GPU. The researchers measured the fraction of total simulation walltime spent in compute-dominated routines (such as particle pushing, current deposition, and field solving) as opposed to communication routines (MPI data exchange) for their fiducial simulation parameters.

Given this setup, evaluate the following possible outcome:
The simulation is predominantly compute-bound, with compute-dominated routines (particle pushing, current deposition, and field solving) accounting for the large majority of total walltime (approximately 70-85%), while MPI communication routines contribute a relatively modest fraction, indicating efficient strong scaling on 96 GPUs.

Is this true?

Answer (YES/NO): NO